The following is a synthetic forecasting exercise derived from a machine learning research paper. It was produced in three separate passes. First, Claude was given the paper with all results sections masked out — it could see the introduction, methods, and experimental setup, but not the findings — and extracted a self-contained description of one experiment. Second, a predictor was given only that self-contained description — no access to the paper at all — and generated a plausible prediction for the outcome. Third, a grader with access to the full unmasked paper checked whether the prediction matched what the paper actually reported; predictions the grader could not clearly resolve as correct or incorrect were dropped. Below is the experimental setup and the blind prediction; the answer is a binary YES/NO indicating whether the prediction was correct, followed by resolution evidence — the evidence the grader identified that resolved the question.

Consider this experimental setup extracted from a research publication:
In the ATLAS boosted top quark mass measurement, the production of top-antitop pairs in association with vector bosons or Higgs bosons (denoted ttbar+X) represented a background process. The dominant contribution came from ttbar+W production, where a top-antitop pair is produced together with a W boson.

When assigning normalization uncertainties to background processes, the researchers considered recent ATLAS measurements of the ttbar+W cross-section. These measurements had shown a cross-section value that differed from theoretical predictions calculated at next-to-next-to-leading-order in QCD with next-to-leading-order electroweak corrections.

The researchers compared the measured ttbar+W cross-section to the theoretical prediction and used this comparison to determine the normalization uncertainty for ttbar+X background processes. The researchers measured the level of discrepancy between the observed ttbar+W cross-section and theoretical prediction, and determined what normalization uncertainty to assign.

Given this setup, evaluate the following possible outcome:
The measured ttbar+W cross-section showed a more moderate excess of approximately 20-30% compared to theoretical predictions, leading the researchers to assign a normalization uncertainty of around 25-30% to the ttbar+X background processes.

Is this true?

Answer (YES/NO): NO